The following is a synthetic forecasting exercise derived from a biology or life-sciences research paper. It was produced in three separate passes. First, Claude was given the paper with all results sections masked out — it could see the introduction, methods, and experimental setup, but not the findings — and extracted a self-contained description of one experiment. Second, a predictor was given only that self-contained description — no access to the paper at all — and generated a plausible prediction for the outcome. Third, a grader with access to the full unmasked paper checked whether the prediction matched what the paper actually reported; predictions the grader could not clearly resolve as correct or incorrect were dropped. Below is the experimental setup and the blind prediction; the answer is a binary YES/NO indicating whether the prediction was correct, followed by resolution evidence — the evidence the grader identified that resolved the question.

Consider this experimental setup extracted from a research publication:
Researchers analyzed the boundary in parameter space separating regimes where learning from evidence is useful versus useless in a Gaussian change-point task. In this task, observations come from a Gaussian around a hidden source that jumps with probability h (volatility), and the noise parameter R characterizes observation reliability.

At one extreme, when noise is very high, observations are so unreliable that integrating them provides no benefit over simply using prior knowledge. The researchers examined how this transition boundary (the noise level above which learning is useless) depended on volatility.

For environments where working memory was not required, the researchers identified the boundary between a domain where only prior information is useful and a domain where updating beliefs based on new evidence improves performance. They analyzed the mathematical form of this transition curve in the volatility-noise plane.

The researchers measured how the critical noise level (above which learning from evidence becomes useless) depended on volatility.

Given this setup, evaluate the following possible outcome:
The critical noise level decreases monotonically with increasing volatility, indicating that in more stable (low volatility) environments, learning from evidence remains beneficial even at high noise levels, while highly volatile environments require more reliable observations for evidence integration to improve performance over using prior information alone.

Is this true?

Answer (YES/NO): YES